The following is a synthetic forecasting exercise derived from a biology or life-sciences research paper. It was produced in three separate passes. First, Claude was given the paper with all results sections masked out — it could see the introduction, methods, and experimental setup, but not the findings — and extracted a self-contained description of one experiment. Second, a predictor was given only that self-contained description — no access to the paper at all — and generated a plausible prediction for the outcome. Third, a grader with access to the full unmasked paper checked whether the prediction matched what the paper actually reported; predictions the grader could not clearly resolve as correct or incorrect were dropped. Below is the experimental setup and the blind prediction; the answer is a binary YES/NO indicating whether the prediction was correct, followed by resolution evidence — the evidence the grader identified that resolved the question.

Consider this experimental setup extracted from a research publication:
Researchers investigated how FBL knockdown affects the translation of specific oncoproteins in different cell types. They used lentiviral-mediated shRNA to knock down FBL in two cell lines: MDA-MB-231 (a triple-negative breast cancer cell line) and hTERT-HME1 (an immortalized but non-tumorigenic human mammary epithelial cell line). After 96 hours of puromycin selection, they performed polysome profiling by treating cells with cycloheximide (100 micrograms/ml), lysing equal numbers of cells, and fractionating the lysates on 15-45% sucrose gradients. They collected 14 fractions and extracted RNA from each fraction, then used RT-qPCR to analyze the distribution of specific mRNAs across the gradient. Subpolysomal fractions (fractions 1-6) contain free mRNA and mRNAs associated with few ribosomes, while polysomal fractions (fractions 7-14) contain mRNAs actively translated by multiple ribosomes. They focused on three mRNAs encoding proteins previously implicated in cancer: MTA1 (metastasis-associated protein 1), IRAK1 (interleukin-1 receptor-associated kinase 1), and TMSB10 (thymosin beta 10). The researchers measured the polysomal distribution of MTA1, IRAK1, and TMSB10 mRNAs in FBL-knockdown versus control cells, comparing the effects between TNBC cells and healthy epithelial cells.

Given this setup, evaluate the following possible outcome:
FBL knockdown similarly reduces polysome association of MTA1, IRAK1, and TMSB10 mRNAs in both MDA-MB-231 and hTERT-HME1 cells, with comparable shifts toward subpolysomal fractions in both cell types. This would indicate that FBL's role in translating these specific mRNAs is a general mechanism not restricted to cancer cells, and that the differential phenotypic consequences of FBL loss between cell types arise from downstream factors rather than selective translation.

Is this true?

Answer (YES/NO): NO